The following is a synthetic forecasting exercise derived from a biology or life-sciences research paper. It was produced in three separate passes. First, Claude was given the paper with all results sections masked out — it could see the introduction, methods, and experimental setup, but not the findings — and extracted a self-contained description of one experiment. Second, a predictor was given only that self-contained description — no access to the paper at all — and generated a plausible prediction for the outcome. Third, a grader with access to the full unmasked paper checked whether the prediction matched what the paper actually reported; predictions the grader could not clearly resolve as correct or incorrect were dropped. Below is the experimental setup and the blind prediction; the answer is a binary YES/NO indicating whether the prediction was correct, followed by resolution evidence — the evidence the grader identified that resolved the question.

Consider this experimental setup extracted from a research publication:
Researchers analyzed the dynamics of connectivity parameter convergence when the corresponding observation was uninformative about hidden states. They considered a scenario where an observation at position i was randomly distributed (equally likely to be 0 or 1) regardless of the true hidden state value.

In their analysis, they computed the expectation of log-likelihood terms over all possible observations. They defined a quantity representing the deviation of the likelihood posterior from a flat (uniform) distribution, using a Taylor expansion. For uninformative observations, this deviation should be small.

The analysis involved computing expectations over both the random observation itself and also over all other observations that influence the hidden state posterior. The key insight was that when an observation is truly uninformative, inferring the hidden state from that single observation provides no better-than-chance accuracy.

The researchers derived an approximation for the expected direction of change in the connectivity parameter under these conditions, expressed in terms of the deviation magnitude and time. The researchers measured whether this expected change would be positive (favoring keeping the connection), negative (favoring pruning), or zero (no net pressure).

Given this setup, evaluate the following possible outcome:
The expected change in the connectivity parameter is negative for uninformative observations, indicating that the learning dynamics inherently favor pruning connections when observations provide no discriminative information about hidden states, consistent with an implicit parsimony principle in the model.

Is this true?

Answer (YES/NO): YES